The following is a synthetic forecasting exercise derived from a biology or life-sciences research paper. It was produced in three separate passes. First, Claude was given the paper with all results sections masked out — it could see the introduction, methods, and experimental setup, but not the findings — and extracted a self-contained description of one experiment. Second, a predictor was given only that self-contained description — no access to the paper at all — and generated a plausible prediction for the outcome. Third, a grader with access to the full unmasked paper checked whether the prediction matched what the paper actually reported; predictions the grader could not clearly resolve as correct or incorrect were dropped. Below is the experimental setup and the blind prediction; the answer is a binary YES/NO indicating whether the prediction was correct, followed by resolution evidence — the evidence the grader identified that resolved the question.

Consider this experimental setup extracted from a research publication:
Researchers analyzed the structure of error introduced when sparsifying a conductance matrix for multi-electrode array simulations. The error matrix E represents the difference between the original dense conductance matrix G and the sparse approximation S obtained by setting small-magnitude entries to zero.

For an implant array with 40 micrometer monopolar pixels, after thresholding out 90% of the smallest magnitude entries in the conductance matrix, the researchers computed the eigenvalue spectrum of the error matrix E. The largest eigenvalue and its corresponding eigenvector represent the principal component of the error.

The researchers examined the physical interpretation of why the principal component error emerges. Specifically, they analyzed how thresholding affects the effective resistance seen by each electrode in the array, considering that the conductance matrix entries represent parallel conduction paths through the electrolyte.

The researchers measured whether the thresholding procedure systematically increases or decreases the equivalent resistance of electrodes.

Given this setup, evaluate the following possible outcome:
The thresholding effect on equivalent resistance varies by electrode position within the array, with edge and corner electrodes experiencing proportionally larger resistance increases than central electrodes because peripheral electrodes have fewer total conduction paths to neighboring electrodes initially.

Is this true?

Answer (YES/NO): NO